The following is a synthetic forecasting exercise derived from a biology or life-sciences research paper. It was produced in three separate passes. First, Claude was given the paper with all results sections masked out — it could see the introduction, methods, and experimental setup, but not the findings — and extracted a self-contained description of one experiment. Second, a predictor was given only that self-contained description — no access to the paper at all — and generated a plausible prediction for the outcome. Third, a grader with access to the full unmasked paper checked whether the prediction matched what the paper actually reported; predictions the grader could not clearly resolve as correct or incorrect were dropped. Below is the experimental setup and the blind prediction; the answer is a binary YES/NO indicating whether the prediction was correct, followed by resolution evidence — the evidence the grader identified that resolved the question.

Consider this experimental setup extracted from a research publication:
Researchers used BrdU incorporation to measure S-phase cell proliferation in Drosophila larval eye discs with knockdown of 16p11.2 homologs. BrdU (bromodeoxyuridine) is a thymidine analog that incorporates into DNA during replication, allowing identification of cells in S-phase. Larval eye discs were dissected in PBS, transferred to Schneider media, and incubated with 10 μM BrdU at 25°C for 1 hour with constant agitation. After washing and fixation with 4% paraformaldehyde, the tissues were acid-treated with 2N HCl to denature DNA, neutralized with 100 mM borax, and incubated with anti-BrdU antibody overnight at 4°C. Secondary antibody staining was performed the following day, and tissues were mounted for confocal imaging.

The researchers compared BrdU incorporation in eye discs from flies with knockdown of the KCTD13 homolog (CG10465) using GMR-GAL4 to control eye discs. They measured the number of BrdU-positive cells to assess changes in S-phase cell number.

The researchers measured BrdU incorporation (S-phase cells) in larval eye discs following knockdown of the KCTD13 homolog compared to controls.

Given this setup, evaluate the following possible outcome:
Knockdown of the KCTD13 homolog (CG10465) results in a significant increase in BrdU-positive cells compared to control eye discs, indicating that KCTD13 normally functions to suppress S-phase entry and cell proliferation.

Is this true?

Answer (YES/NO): YES